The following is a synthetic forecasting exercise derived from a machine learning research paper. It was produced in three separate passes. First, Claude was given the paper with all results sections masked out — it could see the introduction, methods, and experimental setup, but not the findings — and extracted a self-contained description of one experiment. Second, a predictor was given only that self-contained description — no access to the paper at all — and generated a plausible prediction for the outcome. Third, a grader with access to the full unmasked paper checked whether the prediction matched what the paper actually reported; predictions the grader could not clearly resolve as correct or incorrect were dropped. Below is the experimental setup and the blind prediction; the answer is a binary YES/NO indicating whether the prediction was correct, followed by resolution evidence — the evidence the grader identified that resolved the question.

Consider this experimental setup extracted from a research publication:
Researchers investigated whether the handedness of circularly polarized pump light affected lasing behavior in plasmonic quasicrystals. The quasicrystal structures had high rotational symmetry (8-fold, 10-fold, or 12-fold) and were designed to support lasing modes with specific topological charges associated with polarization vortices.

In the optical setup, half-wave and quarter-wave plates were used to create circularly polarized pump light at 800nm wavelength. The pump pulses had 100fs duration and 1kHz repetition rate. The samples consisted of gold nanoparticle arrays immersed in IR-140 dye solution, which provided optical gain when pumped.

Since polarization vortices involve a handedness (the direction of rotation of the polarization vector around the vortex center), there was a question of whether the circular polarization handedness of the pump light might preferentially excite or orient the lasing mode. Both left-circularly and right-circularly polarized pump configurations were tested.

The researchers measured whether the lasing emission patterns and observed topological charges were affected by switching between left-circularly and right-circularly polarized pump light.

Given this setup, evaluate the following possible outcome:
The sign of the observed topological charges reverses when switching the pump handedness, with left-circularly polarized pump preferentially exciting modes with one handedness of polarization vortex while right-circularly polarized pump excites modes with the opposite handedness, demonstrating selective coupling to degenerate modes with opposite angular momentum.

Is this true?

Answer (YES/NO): NO